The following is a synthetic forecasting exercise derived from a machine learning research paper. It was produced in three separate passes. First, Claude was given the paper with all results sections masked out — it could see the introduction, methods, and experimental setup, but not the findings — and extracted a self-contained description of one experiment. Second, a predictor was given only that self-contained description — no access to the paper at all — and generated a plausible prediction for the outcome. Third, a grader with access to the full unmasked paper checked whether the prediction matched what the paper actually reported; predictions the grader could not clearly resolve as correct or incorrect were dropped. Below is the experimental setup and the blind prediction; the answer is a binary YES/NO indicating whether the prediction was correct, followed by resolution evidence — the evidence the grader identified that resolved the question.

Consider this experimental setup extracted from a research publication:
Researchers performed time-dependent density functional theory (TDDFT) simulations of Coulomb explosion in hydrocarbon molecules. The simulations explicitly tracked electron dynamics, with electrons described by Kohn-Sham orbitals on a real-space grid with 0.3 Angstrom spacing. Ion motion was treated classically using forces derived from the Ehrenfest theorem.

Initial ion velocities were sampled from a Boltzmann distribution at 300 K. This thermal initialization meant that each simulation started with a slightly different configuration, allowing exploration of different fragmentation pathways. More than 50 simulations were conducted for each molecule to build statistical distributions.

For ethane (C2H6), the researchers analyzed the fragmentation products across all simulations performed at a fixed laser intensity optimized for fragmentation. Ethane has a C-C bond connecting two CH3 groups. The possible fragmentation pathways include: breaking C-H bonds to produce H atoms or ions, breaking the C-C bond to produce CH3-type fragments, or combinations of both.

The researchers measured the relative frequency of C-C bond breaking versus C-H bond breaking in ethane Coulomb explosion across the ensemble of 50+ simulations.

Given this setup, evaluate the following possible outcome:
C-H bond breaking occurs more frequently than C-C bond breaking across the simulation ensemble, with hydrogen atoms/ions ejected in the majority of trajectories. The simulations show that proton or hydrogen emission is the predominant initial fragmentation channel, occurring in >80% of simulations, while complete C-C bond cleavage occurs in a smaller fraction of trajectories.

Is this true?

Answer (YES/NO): YES